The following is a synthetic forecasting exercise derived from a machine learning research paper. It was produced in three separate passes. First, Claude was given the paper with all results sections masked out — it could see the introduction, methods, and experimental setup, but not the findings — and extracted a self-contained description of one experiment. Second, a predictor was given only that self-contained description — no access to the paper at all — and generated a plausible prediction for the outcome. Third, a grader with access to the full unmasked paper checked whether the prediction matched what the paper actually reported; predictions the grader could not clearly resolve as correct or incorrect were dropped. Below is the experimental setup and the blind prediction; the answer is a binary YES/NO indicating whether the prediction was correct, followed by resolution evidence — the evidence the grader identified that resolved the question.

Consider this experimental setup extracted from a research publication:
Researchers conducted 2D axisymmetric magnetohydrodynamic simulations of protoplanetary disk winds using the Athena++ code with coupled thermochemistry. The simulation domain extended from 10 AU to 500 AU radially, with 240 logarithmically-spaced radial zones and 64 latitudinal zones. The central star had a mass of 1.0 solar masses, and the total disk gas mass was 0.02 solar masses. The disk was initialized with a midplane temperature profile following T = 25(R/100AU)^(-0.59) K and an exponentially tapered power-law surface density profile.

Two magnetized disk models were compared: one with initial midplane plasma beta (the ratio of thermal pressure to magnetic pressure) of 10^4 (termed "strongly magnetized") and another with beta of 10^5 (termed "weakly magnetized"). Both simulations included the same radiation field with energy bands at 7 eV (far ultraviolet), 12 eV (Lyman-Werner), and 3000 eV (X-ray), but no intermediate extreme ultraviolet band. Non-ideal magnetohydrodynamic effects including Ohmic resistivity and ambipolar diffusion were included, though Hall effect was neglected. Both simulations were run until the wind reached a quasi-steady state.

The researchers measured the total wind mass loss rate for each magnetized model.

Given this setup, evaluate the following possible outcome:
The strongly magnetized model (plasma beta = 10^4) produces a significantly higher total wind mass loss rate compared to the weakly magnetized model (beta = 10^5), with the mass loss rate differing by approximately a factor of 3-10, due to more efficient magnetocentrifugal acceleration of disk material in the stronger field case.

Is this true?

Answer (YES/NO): NO